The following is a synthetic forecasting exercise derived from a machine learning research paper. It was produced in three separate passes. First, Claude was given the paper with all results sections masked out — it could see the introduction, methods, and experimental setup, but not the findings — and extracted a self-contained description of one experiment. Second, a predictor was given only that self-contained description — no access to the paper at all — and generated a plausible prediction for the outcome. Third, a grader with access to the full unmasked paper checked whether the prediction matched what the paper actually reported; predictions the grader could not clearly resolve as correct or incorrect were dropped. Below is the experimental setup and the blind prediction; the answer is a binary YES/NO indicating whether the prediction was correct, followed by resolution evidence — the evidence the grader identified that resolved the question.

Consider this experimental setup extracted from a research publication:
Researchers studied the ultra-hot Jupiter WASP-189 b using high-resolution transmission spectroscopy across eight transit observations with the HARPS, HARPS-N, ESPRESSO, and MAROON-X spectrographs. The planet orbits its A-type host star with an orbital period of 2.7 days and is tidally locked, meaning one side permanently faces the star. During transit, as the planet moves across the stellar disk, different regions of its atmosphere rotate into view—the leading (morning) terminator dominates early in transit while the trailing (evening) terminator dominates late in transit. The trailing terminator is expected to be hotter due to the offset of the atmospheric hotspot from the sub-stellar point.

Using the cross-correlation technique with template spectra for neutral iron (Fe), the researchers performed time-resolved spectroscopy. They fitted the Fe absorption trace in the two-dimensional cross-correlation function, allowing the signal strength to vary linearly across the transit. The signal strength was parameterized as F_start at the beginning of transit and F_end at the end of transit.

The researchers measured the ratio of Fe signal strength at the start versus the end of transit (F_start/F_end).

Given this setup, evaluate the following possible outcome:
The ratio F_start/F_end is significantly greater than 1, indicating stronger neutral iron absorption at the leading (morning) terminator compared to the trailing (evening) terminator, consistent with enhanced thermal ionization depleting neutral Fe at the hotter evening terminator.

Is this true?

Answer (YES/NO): NO